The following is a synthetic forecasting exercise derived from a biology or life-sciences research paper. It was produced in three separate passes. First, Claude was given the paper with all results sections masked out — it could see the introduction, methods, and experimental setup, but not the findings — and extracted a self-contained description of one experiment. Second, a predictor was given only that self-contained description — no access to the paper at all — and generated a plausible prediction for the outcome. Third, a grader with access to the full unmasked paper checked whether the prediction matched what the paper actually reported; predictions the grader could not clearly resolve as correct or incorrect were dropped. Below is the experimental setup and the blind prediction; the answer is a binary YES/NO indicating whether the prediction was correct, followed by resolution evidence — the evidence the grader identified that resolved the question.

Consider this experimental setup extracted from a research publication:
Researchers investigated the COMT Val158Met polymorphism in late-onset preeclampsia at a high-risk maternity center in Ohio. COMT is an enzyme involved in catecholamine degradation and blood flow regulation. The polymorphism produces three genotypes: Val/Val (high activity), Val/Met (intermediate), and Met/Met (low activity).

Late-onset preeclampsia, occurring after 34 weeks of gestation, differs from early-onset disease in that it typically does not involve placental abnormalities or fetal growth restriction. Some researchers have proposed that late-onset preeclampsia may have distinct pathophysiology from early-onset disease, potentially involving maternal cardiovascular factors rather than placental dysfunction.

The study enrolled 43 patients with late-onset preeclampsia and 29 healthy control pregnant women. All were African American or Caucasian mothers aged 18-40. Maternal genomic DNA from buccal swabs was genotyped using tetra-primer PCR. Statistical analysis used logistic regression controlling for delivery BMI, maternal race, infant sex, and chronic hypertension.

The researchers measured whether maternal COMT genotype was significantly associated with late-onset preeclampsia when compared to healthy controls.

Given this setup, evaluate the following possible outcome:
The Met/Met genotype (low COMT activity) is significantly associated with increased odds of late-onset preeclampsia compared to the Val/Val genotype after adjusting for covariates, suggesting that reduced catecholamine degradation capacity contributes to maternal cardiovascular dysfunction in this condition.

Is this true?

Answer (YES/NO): NO